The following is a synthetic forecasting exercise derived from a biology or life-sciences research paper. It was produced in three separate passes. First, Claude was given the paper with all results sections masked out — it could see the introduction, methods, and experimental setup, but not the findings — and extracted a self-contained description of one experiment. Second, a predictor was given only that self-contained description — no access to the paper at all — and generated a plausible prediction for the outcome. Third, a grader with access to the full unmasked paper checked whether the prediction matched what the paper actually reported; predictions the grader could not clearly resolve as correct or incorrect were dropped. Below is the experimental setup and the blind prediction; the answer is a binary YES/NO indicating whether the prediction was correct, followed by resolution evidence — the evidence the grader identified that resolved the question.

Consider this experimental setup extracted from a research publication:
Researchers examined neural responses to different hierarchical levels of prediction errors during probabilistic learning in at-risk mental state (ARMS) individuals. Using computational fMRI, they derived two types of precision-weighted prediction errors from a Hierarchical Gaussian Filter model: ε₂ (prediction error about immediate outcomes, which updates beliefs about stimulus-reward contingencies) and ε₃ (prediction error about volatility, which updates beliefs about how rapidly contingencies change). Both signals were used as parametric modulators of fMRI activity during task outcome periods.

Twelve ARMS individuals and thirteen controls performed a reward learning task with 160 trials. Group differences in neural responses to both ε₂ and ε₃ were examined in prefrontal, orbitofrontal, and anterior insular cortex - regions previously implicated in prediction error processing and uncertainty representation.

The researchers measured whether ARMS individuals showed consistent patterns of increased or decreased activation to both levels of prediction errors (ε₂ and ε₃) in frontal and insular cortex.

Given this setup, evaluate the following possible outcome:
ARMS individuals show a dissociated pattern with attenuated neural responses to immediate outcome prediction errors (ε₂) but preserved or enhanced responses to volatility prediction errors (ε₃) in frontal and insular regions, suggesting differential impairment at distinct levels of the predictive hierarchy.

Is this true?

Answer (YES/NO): NO